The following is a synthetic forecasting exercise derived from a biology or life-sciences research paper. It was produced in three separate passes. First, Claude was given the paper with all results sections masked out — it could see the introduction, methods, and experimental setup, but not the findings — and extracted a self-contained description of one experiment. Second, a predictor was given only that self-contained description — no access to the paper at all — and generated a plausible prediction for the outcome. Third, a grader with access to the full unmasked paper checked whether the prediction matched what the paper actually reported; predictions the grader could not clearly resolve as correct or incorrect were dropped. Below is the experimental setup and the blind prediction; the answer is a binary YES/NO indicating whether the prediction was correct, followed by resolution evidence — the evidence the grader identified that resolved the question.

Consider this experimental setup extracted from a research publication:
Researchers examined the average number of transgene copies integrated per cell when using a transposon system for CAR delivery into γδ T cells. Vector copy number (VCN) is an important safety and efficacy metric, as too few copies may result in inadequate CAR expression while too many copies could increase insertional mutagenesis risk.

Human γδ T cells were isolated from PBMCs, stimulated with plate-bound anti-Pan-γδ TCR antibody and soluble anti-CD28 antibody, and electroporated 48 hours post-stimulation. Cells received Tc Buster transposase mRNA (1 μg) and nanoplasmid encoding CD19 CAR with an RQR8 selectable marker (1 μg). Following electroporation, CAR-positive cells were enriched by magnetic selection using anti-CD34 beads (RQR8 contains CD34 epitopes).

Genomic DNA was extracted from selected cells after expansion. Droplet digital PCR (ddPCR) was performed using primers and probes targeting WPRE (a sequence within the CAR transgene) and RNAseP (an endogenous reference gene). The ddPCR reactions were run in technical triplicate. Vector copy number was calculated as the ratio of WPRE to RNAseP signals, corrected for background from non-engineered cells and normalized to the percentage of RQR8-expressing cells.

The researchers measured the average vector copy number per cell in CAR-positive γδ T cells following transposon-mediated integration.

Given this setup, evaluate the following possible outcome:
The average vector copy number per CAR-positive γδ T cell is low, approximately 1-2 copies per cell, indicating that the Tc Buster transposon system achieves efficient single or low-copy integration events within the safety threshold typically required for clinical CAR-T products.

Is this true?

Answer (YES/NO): YES